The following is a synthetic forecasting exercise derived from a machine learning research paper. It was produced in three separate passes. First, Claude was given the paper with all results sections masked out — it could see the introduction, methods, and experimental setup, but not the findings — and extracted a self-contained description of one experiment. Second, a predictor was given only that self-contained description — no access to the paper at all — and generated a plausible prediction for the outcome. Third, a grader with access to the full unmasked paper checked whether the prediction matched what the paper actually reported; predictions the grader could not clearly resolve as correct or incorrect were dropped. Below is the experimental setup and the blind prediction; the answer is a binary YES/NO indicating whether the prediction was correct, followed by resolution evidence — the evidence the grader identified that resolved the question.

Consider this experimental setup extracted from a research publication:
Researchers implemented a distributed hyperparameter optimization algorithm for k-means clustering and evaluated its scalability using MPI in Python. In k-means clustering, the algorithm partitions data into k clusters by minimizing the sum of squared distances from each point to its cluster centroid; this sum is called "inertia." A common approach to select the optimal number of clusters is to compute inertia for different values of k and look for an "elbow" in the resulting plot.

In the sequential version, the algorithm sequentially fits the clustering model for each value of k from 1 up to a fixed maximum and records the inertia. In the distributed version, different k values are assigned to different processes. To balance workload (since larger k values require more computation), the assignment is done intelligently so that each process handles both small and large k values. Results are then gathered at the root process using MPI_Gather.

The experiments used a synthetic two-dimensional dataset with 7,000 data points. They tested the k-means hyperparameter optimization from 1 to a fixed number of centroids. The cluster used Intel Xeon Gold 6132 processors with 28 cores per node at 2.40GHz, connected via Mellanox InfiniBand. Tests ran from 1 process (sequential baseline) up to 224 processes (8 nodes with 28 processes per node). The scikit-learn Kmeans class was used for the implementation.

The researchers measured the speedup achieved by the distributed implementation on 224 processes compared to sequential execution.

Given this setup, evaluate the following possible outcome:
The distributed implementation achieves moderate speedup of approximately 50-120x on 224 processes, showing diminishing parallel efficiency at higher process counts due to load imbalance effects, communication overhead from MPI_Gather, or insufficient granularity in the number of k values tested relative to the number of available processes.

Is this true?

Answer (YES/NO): YES